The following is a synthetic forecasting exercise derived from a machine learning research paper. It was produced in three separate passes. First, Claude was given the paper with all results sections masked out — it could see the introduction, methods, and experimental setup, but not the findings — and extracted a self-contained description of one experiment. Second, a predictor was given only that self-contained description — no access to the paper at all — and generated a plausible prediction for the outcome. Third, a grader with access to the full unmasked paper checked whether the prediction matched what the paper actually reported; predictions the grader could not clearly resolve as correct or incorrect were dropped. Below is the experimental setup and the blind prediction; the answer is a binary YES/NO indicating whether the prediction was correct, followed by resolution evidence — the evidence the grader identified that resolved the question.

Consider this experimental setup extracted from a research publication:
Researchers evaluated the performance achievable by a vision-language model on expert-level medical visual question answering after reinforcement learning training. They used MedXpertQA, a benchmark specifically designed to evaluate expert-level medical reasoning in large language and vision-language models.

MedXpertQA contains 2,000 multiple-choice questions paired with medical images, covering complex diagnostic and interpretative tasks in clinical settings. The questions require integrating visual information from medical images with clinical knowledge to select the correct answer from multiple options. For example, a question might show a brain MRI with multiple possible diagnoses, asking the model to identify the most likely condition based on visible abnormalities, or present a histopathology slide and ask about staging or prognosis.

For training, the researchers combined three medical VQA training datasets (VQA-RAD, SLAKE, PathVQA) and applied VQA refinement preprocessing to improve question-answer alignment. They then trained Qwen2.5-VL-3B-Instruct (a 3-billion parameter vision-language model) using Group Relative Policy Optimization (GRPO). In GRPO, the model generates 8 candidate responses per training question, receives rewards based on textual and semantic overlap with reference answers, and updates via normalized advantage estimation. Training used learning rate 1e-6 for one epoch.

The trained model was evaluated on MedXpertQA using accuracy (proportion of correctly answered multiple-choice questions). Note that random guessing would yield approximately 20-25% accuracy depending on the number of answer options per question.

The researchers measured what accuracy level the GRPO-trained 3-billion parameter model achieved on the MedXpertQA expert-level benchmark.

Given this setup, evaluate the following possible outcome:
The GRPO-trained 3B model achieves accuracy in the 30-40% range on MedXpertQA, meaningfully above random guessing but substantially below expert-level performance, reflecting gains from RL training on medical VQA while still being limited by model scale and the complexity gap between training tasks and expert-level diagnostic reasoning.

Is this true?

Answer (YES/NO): NO